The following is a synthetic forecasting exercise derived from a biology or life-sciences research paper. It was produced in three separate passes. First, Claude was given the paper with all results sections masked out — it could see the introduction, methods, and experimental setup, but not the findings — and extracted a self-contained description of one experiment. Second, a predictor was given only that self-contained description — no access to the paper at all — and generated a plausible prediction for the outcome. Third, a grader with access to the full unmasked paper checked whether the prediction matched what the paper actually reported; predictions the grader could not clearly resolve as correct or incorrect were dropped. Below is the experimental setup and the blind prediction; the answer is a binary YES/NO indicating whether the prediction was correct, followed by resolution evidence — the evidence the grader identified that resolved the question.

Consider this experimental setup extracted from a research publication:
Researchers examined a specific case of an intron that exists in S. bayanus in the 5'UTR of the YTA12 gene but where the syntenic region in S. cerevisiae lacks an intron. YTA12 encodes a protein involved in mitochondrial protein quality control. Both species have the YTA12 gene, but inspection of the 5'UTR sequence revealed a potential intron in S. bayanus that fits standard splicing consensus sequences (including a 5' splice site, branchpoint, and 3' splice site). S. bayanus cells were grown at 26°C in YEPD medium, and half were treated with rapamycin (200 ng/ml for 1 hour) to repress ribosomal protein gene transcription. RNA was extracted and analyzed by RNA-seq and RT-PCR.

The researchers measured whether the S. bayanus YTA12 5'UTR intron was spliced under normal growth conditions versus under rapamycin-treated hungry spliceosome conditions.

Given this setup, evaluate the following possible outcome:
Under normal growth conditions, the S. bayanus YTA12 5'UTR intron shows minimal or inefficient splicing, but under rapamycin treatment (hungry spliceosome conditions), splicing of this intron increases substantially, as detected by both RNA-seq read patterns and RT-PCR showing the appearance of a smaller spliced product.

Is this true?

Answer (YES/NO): NO